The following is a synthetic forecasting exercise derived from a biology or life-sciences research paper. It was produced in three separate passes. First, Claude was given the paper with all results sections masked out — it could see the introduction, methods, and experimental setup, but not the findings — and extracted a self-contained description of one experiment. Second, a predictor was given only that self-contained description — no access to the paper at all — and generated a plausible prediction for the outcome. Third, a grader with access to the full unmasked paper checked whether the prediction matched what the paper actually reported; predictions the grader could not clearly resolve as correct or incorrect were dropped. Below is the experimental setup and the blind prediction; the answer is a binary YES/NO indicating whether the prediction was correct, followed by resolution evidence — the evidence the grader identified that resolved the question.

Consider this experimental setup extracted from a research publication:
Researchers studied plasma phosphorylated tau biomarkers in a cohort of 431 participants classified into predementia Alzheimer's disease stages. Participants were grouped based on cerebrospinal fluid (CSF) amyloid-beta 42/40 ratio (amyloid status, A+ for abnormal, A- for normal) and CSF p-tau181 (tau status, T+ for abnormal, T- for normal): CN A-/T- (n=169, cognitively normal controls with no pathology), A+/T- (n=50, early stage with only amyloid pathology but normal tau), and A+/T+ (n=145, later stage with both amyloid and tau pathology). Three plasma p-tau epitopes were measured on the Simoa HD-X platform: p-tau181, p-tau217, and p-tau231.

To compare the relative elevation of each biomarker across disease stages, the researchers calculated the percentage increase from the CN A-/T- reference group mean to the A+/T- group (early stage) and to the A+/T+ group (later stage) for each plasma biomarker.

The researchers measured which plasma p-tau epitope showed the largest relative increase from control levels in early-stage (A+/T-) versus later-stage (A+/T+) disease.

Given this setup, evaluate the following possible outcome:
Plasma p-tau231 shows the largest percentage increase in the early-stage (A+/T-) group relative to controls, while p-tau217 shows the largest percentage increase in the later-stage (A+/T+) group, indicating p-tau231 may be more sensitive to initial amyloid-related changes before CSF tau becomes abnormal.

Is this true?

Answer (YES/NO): NO